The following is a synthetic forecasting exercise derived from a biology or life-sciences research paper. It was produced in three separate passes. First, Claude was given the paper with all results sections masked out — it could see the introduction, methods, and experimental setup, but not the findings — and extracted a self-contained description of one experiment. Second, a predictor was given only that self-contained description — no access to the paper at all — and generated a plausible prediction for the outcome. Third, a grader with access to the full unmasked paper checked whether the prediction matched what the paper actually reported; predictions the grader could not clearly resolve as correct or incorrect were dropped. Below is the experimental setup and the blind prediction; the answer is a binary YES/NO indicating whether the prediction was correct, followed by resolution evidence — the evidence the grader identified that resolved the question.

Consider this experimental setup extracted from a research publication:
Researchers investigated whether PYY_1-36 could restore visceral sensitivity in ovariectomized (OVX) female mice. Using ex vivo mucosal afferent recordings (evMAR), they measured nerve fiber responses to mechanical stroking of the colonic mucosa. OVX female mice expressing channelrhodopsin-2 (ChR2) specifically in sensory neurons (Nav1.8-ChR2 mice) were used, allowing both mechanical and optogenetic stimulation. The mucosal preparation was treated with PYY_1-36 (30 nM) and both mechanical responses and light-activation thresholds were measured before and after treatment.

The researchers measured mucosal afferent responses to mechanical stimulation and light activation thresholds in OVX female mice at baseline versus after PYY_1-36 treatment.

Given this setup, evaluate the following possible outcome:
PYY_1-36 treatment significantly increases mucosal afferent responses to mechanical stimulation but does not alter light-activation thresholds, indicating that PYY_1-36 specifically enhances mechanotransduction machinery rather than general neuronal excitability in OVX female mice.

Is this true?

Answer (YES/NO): NO